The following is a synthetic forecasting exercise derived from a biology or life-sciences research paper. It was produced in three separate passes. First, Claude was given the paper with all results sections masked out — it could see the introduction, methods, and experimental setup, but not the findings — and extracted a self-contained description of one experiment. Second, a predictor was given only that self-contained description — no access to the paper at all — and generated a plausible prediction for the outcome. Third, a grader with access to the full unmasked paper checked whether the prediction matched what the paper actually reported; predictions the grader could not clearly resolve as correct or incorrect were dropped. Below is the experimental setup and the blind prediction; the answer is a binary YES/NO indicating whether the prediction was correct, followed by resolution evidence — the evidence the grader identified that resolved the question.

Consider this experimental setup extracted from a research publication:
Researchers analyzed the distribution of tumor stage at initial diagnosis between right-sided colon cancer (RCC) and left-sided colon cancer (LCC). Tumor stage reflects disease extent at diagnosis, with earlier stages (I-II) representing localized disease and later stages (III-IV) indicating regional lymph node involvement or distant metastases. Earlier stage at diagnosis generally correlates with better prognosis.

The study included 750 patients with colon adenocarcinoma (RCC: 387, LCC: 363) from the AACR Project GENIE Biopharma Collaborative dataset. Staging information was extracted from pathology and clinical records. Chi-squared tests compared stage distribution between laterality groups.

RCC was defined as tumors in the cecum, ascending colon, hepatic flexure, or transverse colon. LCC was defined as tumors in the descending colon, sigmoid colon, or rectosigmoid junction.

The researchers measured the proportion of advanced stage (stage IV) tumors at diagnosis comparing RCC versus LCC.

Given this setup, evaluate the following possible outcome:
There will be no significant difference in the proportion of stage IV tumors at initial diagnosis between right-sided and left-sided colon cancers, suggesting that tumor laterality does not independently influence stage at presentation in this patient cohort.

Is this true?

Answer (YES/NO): NO